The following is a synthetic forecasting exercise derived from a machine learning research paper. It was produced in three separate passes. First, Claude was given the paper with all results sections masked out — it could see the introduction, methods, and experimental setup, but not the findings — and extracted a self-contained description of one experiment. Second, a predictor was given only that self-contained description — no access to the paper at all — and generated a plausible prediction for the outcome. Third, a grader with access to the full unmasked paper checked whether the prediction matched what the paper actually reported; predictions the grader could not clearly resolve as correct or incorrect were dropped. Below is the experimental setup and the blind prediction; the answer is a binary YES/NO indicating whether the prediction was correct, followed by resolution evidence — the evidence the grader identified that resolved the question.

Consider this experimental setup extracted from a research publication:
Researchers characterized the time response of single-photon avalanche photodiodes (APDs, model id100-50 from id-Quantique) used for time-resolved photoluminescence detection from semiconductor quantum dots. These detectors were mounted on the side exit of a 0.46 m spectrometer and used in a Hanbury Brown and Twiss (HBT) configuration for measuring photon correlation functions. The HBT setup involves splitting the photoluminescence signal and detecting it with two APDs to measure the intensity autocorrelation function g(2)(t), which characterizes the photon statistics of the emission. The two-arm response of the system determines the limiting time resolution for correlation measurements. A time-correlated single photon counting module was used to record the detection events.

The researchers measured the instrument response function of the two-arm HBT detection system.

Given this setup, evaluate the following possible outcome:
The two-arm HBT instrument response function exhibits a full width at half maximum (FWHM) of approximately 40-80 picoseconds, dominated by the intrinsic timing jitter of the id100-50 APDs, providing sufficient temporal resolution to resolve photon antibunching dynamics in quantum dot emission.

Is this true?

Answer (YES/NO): NO